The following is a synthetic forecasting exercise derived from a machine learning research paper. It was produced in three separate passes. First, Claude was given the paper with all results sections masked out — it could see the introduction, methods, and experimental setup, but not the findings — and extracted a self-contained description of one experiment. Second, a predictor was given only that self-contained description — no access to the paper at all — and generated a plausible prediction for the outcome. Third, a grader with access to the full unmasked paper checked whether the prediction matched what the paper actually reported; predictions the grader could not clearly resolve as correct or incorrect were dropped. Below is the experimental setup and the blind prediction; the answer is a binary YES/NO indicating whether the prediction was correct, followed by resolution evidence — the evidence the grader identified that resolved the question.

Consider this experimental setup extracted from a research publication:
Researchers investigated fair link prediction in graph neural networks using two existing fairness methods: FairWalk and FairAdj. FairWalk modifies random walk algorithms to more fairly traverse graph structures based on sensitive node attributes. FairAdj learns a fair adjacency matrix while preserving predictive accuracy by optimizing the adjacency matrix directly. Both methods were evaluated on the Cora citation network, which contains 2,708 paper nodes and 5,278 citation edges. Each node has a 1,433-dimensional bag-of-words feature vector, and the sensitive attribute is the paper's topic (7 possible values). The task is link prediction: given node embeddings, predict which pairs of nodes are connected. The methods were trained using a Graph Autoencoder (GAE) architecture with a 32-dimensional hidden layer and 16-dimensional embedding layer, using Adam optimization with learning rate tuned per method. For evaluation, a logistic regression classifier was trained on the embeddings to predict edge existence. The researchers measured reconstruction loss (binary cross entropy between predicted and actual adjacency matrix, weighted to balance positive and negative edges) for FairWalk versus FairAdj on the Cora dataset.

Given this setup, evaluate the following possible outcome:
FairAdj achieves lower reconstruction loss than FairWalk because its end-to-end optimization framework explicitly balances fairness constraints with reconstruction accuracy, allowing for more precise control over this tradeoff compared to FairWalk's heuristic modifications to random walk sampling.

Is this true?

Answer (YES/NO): YES